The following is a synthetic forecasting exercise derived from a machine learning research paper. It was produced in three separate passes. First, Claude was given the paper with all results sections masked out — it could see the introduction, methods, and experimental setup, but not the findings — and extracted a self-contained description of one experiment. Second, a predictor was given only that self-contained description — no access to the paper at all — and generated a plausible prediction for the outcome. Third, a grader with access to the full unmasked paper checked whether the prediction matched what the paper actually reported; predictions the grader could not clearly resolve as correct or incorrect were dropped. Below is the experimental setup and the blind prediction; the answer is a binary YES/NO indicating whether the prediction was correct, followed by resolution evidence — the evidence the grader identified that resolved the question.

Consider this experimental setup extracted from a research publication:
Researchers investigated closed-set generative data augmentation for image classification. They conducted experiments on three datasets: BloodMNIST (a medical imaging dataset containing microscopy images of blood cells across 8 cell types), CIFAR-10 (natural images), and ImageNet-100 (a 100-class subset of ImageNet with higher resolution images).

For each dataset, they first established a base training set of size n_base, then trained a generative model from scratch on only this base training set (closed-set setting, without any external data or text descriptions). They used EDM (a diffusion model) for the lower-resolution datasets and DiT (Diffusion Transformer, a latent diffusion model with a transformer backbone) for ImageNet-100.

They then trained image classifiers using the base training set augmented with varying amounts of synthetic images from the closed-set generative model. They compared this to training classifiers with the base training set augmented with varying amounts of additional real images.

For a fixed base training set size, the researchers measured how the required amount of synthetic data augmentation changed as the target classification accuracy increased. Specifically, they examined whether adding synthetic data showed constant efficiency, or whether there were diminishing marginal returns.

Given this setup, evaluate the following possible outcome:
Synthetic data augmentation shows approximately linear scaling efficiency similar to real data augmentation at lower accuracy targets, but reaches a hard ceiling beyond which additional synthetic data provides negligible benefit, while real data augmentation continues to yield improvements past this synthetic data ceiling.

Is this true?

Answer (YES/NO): NO